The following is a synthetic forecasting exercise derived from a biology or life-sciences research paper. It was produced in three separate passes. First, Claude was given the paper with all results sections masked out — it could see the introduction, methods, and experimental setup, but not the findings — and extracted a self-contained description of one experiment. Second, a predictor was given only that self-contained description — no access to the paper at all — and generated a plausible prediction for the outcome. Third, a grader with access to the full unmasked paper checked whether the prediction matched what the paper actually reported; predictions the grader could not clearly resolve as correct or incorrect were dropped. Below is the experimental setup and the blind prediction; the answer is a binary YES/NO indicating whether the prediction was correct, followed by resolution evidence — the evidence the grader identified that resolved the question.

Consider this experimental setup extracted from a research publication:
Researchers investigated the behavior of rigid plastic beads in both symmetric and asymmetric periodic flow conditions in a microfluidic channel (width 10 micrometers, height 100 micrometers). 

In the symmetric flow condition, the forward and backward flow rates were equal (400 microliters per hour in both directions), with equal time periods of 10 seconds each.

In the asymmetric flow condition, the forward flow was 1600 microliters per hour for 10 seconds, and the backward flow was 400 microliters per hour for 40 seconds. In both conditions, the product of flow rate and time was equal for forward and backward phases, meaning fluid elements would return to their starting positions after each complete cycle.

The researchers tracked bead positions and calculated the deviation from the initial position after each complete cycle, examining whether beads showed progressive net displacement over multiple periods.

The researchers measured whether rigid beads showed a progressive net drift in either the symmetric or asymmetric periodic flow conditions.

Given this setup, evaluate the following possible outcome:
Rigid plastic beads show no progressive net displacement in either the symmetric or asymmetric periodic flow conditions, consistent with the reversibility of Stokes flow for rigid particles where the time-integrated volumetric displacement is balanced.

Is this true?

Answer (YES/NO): YES